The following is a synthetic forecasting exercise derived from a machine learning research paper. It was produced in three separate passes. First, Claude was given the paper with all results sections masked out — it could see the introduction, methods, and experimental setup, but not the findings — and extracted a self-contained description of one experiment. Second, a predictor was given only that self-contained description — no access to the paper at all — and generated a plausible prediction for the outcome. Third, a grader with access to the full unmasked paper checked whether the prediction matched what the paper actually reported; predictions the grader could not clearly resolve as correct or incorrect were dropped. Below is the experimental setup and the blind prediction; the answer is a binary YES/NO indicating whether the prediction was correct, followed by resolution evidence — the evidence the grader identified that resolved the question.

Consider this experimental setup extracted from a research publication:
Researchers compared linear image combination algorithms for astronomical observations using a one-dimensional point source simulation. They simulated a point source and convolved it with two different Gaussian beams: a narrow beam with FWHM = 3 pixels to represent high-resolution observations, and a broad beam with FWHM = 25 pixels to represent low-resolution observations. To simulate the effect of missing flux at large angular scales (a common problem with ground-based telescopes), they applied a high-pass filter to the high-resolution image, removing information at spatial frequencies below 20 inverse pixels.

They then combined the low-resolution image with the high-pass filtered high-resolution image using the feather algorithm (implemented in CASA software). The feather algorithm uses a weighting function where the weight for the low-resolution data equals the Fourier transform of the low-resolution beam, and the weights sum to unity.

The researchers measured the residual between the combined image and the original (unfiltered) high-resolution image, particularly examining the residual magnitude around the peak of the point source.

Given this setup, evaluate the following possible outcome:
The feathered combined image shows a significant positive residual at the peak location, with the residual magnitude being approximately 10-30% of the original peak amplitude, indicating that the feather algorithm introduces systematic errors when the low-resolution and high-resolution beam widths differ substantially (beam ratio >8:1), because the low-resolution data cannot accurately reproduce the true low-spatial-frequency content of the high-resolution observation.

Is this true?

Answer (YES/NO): NO